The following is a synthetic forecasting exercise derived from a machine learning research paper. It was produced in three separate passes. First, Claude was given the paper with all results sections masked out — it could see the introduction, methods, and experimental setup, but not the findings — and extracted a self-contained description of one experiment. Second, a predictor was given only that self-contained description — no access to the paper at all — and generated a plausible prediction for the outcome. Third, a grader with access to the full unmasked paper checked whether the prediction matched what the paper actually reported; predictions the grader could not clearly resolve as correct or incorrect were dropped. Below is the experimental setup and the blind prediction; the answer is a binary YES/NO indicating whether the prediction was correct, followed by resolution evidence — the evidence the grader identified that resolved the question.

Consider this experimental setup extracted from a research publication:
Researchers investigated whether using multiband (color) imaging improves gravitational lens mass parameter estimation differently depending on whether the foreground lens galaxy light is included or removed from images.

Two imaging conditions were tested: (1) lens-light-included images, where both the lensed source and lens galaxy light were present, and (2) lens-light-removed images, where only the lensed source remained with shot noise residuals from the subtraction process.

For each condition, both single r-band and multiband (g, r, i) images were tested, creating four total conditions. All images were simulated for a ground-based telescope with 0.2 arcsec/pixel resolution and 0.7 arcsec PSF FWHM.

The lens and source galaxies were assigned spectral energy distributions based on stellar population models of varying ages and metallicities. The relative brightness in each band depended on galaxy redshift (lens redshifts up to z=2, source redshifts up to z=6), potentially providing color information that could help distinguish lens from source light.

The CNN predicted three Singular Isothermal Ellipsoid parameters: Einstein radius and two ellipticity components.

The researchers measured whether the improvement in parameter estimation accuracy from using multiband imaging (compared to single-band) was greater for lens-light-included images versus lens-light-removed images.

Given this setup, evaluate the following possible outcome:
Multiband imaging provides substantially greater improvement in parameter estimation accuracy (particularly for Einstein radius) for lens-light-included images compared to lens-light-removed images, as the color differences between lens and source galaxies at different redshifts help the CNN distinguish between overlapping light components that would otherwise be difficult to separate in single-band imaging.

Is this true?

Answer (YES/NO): NO